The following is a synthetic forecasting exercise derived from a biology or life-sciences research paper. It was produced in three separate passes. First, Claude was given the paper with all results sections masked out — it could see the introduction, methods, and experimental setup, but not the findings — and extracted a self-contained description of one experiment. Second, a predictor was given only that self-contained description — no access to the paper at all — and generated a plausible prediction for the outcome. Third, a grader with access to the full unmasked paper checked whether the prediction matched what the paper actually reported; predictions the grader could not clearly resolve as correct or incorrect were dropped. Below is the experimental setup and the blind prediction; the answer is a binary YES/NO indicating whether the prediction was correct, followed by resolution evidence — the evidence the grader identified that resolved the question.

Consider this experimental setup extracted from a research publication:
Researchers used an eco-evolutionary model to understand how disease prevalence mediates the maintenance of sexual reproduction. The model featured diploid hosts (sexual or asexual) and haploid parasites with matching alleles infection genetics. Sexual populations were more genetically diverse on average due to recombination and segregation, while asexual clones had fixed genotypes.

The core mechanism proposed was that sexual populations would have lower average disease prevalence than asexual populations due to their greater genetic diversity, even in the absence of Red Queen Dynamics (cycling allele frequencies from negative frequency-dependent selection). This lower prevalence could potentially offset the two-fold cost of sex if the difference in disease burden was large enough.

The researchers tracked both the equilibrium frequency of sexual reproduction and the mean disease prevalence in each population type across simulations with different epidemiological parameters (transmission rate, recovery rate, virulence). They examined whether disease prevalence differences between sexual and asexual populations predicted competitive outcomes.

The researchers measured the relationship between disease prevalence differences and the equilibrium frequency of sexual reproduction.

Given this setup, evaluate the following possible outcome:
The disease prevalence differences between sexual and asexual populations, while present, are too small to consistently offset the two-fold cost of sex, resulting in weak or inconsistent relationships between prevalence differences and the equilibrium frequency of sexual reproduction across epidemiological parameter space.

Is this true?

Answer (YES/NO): NO